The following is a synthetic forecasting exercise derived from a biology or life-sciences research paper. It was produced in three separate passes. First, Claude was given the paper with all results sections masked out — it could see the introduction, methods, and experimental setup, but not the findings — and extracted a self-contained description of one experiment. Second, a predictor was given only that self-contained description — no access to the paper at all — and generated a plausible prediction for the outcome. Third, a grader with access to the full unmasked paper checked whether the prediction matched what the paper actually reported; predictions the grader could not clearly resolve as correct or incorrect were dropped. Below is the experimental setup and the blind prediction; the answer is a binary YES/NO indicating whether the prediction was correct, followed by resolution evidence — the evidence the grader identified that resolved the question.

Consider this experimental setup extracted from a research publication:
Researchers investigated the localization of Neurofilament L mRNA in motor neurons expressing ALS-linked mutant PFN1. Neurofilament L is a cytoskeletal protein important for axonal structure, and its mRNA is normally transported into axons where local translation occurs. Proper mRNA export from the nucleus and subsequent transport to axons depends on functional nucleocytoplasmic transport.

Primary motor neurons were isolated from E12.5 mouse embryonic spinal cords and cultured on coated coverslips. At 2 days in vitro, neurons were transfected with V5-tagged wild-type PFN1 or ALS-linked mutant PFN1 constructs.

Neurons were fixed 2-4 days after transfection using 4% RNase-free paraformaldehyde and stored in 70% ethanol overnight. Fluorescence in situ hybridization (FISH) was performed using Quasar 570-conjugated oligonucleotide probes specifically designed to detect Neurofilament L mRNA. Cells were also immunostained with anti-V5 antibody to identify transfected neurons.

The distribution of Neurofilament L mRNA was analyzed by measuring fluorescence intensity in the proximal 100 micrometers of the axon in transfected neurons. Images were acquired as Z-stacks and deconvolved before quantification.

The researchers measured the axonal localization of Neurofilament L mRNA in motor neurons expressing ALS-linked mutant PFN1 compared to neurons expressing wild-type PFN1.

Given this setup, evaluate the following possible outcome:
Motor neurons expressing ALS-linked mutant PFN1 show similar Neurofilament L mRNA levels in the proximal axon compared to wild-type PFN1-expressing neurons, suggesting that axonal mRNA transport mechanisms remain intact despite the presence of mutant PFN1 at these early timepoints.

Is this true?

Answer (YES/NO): NO